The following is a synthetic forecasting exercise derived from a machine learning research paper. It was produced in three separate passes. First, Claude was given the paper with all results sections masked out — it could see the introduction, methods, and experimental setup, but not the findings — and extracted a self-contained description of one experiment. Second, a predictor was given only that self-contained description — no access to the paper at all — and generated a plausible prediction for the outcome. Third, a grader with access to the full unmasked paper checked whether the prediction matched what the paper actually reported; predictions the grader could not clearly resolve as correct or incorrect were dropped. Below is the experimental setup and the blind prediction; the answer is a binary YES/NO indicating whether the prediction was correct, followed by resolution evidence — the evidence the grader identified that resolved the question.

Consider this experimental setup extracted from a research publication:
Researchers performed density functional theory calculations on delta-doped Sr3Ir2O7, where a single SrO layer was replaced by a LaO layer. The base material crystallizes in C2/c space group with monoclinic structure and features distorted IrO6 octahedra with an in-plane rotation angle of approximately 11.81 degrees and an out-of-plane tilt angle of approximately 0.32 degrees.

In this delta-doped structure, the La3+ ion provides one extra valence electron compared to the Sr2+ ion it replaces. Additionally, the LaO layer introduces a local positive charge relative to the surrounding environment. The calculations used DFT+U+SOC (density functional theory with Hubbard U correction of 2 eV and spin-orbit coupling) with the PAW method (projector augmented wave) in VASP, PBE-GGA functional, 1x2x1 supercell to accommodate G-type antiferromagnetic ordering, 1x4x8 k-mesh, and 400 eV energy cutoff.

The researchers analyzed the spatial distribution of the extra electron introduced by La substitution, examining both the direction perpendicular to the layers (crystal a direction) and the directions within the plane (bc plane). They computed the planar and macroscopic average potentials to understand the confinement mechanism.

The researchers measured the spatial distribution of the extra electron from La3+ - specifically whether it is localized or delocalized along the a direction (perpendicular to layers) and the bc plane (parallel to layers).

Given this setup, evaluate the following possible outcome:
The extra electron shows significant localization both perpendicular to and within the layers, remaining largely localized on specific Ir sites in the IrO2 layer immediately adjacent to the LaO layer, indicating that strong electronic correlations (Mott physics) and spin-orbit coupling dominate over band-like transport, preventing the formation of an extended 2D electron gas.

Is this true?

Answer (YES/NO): NO